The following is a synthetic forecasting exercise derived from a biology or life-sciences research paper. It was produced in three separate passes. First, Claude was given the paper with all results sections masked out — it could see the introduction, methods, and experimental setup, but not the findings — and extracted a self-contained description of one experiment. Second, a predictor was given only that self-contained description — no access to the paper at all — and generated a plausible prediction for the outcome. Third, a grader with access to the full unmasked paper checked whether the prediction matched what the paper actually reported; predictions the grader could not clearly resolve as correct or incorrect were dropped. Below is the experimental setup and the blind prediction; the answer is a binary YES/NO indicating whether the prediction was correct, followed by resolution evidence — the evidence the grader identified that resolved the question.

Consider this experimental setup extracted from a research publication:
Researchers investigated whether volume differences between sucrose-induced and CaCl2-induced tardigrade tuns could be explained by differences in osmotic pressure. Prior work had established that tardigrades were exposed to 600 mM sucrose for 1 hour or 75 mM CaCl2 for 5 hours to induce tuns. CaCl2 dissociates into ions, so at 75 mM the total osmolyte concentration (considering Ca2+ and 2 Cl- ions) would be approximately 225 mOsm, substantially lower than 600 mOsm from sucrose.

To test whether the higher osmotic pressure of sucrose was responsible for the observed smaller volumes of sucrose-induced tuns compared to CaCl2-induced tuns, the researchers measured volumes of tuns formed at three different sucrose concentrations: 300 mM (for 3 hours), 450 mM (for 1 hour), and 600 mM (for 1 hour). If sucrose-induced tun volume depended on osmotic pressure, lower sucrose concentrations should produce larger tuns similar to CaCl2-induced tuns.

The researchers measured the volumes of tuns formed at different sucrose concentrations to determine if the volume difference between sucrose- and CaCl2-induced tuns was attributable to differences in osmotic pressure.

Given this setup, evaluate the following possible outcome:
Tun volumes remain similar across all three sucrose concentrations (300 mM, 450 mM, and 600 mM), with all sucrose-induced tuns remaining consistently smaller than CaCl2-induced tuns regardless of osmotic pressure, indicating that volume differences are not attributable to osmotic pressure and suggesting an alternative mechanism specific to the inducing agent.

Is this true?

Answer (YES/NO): YES